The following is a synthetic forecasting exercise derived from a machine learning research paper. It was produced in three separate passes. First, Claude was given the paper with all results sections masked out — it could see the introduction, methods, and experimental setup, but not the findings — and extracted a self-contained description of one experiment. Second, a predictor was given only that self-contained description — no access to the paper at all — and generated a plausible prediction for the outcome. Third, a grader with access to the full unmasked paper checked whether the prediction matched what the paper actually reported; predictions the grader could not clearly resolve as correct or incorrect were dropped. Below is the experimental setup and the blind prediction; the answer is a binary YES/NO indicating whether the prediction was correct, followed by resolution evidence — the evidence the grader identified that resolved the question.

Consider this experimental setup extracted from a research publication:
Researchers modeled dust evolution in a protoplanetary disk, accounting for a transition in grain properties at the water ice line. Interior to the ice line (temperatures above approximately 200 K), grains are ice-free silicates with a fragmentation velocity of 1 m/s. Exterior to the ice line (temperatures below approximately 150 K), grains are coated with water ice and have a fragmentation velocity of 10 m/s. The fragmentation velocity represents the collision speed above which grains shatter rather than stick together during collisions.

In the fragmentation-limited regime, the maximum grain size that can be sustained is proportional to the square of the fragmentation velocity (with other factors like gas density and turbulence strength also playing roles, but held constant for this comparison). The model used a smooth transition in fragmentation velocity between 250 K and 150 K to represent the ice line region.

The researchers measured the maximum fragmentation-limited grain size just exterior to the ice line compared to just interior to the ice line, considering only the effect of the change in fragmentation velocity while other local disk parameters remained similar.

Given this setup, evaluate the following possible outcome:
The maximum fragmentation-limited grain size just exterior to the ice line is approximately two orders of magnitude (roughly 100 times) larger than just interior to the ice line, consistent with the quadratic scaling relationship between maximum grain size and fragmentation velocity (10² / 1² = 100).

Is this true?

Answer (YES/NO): YES